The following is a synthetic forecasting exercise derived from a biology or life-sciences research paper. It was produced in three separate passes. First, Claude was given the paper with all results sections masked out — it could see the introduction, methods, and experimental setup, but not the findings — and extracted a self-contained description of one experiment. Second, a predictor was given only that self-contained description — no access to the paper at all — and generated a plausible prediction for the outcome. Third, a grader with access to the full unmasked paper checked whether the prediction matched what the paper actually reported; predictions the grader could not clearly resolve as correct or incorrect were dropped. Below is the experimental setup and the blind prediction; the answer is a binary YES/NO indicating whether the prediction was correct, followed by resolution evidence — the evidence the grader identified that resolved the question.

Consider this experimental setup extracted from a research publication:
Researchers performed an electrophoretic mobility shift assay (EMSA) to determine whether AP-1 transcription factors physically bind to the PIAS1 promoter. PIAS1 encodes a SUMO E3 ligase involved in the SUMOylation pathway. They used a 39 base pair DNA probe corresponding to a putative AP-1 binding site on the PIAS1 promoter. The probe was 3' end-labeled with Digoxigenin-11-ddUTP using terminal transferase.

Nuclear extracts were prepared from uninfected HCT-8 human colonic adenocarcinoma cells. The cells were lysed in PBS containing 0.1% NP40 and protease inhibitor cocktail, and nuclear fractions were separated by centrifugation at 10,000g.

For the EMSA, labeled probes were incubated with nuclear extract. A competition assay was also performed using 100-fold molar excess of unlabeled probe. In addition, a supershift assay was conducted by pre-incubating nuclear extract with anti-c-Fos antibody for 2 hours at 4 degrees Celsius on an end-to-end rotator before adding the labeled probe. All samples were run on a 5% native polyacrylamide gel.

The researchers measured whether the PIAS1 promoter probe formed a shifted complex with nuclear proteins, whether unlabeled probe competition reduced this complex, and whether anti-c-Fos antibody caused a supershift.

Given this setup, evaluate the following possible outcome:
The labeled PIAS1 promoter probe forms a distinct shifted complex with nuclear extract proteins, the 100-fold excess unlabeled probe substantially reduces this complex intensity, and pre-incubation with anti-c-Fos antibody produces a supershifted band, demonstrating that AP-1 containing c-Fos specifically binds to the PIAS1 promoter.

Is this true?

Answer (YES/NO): YES